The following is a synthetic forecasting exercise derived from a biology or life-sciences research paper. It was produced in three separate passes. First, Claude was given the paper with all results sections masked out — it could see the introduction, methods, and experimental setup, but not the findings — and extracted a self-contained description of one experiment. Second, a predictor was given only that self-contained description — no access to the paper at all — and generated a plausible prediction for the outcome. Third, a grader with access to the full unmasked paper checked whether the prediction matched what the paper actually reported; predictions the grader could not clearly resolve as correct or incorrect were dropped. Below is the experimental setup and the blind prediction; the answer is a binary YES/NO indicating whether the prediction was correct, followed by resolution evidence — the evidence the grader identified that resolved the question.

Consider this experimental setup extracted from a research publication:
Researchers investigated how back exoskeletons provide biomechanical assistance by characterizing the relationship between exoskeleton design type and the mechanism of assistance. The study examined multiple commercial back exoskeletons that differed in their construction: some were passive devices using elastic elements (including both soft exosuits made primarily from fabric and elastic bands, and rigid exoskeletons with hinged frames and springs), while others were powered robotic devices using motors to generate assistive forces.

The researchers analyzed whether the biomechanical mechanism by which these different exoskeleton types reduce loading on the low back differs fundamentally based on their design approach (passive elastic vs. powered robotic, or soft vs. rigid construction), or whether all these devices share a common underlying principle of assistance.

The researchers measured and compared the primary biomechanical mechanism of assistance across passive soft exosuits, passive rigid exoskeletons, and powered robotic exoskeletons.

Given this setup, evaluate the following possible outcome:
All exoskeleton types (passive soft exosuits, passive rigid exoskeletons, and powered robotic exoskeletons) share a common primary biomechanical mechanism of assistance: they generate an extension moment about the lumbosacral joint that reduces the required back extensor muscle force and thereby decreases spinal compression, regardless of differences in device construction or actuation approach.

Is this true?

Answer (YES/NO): YES